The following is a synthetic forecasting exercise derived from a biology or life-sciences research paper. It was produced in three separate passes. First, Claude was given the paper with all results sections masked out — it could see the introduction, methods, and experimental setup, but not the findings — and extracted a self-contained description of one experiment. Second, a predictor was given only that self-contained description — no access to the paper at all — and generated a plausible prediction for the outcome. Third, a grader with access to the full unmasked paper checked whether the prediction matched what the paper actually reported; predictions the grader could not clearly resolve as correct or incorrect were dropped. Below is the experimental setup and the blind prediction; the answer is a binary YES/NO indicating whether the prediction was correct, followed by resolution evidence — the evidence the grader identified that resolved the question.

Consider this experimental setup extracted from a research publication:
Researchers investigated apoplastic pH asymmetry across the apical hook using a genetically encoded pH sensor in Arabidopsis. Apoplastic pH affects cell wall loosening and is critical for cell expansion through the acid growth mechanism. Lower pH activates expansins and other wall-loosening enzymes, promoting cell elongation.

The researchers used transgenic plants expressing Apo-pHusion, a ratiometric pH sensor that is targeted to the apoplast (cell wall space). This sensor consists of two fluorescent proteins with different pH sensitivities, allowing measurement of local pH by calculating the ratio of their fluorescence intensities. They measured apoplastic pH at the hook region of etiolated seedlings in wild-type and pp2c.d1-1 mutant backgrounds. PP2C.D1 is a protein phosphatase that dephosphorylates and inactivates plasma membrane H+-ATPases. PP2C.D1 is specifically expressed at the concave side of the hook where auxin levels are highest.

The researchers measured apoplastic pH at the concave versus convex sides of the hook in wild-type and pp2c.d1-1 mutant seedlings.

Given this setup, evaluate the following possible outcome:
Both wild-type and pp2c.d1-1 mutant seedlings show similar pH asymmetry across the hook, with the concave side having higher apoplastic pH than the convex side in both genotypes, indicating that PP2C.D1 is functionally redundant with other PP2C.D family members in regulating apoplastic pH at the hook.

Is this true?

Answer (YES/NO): NO